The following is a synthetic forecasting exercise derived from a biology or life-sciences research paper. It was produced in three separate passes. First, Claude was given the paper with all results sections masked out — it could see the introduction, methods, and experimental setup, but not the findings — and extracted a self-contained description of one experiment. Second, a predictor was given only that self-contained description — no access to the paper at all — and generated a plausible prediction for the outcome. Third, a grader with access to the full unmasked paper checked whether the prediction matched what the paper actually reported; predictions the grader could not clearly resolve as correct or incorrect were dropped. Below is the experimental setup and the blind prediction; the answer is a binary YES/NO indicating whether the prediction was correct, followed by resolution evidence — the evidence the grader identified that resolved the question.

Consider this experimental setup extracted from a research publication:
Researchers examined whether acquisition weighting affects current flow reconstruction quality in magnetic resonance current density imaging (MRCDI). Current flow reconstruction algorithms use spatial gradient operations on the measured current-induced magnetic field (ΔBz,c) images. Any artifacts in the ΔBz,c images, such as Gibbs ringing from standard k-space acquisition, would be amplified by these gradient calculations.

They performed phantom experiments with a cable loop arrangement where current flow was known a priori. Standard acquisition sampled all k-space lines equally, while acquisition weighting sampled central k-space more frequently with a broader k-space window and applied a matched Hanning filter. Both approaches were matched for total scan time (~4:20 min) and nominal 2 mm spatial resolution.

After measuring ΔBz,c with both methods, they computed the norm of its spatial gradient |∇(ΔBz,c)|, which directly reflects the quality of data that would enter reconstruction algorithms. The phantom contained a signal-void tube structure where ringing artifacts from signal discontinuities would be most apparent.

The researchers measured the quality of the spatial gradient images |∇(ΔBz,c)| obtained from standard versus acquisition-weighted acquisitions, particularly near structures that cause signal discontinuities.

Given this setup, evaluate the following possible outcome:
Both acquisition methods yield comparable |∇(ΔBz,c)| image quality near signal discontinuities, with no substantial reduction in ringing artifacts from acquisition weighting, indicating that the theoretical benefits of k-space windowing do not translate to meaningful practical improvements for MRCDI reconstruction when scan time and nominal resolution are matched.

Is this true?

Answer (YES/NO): NO